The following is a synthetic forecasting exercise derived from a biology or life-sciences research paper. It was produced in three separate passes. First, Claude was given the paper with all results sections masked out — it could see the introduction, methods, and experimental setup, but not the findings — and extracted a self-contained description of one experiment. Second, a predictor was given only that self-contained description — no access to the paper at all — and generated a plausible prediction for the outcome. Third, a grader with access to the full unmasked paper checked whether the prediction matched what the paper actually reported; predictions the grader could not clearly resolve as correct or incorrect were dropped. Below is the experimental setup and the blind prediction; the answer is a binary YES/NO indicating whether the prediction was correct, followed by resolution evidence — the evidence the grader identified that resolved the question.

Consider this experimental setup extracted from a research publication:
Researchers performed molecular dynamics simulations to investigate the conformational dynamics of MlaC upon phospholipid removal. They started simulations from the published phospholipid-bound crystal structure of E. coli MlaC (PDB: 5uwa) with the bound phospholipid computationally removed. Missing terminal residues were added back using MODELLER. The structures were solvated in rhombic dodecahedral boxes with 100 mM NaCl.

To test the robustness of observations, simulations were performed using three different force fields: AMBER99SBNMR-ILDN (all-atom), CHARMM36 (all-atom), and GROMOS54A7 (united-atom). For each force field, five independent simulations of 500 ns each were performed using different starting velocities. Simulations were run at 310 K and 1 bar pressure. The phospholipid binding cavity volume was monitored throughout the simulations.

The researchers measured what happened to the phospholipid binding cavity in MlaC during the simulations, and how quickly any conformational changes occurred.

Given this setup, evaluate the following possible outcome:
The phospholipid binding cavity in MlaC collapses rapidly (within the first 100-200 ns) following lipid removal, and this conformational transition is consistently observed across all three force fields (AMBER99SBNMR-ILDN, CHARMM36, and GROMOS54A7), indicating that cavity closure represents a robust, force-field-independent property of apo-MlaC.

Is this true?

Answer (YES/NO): NO